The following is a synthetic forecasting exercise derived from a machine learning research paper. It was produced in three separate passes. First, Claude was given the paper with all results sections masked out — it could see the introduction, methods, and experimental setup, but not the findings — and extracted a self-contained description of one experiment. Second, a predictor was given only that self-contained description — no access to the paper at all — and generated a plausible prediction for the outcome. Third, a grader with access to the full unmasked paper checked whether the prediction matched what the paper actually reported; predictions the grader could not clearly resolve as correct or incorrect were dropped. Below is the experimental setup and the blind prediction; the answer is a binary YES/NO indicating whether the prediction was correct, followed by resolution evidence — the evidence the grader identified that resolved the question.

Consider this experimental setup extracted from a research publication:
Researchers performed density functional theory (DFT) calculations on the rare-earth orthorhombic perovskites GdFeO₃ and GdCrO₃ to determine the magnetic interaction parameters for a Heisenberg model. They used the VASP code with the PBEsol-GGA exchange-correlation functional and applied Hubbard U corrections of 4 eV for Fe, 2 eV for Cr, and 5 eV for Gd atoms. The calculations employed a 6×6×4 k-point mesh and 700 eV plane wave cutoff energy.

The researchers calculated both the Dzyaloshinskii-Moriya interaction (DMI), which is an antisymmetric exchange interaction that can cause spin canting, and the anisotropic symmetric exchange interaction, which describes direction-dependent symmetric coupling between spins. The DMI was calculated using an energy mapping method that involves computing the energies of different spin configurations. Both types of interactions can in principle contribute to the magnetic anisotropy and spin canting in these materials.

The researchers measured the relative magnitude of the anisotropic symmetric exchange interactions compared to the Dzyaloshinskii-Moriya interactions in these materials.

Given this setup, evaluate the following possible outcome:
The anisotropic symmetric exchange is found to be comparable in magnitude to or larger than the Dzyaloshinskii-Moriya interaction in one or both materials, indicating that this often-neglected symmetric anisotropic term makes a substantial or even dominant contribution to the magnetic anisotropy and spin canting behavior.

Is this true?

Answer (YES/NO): NO